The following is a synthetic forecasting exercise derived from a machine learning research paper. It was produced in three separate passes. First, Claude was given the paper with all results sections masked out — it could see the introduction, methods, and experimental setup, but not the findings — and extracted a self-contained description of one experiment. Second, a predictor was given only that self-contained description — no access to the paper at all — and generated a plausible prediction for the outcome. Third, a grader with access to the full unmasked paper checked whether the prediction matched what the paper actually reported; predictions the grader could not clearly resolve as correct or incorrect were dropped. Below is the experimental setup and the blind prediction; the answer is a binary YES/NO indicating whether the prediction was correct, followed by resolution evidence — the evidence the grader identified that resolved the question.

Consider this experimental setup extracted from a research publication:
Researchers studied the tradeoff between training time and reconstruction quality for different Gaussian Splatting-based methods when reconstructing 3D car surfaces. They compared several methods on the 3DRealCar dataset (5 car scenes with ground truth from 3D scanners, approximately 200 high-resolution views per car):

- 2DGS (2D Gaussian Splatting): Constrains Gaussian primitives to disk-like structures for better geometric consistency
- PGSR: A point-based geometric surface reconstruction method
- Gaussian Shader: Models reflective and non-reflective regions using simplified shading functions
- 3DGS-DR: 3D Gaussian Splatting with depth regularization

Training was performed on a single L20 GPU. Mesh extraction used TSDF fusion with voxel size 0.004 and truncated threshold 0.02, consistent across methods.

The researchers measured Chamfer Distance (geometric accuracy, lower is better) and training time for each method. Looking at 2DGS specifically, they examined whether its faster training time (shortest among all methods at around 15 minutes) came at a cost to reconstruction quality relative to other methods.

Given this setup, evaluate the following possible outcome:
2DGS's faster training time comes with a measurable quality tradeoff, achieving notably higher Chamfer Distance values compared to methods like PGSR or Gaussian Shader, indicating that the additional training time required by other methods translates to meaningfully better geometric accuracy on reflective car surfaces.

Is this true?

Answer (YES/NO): YES